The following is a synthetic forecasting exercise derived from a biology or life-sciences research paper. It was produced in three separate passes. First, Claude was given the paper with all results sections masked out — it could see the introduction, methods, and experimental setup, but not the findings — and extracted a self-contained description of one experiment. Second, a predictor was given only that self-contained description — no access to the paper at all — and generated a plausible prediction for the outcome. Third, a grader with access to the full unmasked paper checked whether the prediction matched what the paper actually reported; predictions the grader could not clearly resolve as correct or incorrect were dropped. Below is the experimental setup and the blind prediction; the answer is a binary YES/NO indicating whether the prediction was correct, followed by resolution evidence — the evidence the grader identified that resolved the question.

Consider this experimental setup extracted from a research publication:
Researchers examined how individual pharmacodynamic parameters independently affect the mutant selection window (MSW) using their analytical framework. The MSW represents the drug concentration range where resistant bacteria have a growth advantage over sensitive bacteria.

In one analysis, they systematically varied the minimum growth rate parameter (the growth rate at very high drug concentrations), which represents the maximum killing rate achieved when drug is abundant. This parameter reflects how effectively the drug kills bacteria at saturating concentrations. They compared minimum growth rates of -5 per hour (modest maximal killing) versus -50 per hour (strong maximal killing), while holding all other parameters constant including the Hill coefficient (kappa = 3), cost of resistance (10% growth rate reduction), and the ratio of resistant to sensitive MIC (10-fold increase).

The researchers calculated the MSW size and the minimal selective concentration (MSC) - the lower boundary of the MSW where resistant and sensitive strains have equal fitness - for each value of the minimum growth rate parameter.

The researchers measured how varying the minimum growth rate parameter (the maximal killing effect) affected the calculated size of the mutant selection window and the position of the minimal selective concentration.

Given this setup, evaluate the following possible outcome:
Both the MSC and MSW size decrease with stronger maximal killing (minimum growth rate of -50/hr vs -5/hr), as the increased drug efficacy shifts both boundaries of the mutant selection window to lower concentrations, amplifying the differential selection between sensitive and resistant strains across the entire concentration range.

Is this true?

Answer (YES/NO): NO